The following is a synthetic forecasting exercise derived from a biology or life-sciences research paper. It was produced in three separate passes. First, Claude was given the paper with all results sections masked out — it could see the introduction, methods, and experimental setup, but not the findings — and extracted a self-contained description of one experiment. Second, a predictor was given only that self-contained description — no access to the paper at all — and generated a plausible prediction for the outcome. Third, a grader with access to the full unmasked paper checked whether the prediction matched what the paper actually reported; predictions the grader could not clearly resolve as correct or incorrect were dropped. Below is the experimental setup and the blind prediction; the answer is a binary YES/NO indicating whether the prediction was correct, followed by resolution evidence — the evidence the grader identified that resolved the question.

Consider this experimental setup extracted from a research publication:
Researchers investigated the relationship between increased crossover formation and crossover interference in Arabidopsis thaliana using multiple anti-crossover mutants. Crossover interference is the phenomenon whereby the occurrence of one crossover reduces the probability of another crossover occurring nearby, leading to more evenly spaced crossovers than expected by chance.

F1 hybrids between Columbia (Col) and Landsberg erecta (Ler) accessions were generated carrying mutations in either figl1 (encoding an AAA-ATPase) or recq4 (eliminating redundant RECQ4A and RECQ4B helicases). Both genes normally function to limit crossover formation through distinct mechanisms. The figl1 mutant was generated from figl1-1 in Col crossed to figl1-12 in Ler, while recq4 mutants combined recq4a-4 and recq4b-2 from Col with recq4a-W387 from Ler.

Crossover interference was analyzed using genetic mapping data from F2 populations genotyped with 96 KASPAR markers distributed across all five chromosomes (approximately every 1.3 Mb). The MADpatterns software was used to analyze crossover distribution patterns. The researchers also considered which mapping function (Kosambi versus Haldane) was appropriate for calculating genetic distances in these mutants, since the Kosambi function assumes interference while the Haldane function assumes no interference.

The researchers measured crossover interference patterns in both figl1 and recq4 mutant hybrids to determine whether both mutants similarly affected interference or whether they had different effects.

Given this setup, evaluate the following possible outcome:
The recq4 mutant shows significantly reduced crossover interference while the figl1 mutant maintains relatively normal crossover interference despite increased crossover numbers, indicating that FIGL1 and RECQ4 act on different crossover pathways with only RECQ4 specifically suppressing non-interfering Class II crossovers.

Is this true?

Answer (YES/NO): NO